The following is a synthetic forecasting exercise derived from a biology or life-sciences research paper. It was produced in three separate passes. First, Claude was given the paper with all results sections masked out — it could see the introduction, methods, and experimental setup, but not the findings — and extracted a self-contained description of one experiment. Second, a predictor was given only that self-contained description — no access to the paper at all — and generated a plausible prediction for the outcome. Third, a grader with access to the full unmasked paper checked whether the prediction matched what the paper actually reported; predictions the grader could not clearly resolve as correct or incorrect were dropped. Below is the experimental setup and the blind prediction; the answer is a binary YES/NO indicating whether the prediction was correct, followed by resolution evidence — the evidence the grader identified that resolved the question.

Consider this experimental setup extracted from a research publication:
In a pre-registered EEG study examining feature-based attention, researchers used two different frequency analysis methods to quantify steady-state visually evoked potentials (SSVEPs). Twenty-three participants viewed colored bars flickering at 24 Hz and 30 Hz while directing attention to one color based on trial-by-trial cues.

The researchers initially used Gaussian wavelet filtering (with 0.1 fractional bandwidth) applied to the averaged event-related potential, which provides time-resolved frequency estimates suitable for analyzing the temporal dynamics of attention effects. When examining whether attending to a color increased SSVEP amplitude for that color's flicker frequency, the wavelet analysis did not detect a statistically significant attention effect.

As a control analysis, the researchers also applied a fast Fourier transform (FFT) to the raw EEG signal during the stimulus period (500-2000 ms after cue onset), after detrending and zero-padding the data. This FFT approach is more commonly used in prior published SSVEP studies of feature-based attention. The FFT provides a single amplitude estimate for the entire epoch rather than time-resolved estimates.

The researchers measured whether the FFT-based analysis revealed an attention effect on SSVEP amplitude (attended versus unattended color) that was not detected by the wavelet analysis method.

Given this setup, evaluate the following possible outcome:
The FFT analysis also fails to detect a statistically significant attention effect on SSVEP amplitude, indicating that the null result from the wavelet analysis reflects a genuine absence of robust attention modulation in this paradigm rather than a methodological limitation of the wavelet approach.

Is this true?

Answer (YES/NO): YES